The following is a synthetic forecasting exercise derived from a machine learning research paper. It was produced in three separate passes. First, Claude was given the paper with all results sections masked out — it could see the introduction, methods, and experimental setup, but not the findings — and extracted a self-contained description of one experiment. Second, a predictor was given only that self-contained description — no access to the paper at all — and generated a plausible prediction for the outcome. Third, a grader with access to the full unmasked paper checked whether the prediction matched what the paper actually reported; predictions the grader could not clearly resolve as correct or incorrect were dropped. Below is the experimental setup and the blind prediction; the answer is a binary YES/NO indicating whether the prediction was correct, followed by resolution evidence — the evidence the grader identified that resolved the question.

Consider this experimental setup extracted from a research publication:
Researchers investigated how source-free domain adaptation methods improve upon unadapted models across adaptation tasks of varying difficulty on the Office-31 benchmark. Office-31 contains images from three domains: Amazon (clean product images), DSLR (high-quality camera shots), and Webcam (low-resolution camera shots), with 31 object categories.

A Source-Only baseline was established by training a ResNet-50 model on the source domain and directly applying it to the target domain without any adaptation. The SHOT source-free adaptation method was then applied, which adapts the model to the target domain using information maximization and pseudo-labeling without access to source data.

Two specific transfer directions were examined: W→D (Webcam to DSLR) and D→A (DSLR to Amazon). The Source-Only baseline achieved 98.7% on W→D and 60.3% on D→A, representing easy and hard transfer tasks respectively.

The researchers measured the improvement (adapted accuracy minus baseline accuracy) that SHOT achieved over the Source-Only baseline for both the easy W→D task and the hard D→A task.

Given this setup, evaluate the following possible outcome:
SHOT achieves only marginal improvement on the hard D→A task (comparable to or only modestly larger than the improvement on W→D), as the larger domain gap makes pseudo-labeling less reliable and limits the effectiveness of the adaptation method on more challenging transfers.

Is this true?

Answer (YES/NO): NO